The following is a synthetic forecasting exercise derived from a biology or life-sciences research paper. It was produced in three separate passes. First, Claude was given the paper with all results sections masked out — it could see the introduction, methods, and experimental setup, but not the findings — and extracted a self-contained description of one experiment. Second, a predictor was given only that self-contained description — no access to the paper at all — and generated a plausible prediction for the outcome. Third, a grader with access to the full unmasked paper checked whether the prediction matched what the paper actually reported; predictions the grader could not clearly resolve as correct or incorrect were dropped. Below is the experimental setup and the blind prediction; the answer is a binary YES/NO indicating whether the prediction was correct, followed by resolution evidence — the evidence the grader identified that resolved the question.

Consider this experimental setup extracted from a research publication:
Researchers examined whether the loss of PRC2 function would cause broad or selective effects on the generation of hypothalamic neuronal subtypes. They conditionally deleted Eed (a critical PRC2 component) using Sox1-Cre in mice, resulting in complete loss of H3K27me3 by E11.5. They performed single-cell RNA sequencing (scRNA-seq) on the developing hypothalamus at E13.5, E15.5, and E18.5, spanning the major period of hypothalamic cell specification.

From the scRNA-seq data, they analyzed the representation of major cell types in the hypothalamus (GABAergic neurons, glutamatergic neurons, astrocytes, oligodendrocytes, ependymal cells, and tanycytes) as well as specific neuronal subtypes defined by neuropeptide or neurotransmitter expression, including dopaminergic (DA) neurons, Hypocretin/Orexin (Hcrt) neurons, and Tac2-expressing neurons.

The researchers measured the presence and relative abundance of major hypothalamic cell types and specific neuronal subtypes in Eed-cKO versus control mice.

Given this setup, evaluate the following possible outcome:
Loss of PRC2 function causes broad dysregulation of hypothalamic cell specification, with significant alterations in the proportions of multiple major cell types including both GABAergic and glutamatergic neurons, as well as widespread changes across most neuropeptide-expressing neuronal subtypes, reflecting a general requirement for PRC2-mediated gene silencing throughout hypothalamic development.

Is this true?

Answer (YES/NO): NO